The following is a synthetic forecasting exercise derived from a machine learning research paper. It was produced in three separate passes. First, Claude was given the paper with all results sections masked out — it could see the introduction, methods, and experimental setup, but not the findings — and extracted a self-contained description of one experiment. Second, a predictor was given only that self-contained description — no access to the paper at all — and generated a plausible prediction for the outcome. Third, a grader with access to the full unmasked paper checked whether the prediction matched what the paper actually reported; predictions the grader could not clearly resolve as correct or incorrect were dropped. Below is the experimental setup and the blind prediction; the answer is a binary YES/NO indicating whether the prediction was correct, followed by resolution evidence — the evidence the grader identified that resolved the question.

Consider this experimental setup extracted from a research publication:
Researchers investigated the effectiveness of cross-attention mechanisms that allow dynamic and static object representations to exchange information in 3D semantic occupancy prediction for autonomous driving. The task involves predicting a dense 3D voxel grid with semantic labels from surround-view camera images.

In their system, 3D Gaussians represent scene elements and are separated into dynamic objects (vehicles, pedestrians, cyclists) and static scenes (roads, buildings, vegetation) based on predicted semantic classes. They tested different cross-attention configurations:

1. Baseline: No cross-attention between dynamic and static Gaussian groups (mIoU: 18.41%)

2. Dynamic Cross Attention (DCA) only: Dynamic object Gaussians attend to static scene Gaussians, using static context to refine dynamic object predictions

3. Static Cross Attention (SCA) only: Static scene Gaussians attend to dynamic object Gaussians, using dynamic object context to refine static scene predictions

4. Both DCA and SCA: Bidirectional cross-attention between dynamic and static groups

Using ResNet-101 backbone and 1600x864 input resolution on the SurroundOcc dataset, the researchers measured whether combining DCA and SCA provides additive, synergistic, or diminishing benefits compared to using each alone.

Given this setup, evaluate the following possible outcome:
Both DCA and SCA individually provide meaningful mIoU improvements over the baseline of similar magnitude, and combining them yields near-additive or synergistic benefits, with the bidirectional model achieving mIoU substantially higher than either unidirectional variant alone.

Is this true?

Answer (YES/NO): YES